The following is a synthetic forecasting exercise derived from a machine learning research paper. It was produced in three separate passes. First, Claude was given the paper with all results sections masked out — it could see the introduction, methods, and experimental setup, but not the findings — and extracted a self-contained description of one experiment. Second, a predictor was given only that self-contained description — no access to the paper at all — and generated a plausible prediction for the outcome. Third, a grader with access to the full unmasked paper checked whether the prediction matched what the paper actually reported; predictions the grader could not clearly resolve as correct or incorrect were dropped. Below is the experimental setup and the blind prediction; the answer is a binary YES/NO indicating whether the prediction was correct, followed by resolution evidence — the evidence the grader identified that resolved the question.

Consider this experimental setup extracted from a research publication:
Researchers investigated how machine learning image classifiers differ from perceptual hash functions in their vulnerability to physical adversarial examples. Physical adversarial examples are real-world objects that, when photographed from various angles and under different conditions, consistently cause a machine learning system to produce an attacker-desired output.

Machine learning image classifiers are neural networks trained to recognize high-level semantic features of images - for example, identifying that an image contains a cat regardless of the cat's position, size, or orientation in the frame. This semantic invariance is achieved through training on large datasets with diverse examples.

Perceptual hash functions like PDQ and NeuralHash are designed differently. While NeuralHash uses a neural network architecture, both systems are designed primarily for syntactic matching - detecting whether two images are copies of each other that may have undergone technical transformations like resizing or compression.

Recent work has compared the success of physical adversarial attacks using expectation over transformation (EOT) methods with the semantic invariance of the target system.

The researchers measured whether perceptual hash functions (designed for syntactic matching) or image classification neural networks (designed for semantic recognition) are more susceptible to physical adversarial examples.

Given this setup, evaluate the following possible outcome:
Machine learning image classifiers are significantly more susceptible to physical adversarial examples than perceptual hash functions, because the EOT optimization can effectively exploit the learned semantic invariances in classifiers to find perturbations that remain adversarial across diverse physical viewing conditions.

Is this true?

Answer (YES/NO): YES